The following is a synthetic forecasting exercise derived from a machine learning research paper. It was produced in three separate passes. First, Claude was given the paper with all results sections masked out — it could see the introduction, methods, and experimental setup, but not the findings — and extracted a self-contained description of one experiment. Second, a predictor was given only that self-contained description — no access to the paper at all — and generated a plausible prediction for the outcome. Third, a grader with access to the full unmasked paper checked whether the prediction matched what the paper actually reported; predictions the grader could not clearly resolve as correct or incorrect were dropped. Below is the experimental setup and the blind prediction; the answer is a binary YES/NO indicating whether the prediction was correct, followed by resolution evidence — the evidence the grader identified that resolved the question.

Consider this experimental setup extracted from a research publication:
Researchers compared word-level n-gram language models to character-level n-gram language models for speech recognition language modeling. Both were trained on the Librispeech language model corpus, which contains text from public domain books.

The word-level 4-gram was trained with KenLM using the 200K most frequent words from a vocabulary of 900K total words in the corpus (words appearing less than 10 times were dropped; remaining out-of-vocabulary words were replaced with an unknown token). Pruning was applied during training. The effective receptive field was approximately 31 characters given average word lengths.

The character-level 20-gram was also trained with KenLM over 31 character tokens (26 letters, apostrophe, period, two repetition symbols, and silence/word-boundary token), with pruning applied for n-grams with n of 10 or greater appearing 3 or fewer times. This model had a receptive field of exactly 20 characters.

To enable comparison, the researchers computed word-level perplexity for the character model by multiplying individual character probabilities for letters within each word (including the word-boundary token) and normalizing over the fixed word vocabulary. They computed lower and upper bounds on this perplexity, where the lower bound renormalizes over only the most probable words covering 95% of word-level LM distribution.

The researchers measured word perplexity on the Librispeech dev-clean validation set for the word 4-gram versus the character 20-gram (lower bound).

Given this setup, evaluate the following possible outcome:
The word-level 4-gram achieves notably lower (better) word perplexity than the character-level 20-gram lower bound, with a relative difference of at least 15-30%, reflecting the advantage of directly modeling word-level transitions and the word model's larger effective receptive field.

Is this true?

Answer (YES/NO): NO